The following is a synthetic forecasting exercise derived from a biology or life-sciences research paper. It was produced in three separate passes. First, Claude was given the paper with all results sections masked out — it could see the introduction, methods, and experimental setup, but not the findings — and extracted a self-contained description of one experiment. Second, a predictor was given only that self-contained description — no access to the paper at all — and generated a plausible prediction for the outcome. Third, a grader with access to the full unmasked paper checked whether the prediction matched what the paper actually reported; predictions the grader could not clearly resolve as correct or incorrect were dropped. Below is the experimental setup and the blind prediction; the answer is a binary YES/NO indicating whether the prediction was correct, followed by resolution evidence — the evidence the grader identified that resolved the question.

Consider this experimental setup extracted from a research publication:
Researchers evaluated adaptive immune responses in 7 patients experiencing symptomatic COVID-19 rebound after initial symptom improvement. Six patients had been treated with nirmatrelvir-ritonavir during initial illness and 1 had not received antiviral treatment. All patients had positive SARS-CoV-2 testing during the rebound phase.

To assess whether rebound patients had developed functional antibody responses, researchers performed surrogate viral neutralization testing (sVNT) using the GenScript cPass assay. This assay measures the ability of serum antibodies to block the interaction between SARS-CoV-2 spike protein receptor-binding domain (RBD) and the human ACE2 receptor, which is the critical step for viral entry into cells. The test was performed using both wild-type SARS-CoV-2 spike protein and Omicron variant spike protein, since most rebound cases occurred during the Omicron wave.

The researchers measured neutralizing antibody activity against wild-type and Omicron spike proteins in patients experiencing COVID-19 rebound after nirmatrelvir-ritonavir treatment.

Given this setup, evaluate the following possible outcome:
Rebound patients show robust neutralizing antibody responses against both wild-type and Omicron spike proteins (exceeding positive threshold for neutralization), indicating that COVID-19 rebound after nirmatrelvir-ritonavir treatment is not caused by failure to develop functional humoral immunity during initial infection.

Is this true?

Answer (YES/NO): YES